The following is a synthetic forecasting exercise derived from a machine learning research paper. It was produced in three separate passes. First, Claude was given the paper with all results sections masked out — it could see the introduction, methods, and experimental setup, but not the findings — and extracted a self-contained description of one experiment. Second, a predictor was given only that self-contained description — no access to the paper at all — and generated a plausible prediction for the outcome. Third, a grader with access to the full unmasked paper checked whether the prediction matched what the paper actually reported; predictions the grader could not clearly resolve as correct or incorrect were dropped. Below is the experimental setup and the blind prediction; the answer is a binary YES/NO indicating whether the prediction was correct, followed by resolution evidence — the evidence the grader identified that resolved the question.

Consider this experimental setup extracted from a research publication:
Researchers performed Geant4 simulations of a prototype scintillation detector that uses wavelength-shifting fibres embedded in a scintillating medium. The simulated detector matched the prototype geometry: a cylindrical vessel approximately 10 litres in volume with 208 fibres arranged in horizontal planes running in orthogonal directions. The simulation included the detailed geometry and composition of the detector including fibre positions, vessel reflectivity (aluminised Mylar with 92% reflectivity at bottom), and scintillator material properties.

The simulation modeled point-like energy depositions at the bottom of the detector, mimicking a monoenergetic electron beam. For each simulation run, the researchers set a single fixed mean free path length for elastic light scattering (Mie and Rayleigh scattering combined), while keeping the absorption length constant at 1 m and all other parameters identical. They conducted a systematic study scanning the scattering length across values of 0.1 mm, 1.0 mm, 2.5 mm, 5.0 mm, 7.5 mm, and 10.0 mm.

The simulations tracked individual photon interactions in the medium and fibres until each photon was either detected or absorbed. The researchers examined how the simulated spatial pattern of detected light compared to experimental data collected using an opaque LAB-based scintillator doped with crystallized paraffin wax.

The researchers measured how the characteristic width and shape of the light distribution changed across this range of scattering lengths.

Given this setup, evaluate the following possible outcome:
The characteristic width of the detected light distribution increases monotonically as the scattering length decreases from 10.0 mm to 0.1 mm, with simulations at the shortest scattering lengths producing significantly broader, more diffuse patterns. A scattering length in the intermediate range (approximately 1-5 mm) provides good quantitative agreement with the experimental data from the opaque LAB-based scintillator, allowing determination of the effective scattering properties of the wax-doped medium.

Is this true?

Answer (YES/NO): NO